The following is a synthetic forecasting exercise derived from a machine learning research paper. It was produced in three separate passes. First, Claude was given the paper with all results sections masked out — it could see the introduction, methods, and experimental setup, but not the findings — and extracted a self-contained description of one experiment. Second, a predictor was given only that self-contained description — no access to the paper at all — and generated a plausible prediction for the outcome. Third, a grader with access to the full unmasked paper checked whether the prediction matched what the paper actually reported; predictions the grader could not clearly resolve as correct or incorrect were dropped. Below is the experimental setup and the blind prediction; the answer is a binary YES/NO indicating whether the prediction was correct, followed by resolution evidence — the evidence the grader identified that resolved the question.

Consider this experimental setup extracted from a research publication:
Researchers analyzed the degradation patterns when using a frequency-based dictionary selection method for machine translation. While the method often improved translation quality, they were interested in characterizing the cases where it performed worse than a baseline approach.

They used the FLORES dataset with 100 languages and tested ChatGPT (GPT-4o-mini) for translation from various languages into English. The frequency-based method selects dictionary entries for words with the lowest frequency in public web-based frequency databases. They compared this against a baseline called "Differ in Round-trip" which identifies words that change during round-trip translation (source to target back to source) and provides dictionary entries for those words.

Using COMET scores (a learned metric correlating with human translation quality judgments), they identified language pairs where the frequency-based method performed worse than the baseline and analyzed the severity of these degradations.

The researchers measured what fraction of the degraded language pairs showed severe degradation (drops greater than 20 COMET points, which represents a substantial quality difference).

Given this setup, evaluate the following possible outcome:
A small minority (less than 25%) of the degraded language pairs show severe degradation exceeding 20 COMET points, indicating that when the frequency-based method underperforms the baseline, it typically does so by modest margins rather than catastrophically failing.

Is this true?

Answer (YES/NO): NO